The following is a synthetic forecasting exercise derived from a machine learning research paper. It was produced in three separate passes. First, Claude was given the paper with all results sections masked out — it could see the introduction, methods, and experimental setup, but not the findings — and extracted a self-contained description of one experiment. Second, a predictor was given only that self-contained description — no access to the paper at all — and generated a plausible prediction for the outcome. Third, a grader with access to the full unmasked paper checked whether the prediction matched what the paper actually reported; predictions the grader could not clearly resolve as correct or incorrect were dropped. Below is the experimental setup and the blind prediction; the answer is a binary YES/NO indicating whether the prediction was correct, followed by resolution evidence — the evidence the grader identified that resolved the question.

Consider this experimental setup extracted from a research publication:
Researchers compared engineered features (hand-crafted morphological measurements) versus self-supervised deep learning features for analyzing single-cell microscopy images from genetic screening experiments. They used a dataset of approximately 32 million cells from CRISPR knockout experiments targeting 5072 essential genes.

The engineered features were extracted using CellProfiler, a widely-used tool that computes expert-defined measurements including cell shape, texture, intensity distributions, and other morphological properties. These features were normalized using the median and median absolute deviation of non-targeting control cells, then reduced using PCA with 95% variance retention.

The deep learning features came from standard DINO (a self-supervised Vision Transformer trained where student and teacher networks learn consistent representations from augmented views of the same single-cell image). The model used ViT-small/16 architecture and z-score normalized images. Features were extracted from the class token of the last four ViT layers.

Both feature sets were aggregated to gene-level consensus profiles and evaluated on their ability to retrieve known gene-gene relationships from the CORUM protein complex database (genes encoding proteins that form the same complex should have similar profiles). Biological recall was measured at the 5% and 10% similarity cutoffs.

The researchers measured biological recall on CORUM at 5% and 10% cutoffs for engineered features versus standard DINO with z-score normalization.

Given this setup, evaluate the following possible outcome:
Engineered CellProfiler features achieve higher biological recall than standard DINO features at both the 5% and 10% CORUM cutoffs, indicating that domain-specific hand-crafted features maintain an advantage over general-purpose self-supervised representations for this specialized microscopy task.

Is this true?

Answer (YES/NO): YES